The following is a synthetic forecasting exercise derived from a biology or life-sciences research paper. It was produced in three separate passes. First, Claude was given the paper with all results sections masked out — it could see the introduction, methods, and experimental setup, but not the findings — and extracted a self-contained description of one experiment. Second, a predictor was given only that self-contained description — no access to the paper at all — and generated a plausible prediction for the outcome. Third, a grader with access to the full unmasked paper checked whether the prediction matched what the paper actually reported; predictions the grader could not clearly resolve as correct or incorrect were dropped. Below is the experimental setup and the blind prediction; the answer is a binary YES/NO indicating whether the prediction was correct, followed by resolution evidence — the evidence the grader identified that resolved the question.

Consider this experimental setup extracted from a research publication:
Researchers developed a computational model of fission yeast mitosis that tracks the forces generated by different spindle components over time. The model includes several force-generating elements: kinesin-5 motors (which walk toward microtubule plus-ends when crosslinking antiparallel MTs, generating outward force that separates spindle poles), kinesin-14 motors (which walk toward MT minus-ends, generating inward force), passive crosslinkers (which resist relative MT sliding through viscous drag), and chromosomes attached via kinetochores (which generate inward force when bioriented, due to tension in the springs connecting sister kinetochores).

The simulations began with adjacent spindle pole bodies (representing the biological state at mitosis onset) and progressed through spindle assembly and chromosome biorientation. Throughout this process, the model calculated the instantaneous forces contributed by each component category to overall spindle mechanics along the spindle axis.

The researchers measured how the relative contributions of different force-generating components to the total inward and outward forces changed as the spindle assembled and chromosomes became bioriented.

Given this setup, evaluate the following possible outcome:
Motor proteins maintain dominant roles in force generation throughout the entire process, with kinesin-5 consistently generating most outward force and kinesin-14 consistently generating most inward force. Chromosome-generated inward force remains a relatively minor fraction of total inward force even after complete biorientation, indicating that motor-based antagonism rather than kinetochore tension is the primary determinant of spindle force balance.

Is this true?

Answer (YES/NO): NO